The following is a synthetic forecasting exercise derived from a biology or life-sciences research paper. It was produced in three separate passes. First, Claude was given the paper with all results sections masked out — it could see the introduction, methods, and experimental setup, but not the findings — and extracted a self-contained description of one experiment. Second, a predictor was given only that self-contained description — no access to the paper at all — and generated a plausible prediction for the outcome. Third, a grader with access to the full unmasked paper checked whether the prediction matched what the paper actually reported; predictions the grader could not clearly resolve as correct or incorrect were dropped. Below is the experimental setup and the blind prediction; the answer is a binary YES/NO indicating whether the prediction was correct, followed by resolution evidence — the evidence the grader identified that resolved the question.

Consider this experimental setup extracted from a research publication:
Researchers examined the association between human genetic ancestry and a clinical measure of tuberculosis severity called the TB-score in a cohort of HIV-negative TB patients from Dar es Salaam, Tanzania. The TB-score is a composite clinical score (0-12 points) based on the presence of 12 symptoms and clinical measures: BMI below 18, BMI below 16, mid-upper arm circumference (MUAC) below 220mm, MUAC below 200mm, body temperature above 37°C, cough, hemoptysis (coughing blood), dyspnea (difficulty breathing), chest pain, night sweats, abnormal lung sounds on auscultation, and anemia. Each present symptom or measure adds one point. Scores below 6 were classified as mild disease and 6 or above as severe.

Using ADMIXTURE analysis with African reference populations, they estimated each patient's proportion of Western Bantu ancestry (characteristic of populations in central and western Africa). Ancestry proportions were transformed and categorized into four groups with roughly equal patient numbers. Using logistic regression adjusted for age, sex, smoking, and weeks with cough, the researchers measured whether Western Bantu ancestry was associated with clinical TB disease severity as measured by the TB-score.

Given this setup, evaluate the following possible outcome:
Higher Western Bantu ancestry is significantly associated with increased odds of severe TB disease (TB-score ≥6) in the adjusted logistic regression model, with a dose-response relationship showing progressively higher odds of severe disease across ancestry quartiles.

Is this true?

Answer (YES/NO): NO